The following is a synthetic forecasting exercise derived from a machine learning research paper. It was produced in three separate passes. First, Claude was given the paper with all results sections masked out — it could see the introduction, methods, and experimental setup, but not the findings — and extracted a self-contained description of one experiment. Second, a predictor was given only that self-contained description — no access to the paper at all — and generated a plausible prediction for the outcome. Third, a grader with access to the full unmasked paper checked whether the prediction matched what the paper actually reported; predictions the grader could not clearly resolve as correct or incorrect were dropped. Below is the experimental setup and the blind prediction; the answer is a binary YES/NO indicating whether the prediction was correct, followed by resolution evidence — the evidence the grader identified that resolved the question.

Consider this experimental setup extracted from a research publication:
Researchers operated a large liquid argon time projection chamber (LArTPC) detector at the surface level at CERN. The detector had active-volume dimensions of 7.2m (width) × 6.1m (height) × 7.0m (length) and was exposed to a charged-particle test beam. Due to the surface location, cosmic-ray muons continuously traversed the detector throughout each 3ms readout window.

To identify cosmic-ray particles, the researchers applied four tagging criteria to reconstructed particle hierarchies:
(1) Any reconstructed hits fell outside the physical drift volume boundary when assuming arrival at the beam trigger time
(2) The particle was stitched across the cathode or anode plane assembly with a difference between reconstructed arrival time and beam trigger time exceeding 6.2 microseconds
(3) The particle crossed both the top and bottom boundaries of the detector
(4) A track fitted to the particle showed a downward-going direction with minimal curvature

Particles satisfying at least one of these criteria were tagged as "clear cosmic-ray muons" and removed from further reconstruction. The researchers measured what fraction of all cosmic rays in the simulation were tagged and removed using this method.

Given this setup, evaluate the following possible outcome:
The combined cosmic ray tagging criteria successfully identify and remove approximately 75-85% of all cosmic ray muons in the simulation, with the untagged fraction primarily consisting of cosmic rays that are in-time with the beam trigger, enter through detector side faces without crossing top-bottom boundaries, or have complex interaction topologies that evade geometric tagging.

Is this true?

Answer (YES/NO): NO